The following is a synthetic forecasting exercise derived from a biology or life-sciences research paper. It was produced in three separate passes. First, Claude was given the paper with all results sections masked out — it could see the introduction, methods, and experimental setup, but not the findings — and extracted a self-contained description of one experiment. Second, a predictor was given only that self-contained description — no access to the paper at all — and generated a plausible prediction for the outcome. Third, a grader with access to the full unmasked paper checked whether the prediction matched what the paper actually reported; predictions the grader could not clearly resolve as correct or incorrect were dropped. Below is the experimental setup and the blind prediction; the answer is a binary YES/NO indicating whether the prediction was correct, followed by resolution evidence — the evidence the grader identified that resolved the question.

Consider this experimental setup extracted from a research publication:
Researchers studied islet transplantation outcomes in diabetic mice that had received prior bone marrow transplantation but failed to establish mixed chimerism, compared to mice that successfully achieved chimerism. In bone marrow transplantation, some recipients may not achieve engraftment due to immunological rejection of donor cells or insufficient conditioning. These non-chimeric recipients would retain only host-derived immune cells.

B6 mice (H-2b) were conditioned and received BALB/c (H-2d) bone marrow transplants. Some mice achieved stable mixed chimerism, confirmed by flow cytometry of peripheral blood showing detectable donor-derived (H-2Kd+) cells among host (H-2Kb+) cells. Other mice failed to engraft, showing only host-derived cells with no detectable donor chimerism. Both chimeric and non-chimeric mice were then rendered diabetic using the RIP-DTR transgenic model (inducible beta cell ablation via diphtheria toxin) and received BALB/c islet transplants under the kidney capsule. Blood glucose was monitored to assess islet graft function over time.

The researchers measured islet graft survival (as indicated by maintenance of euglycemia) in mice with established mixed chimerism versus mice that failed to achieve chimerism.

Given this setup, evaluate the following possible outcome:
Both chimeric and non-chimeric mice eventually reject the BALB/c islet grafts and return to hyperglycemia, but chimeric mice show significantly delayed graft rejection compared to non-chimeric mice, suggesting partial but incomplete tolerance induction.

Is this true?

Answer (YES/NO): NO